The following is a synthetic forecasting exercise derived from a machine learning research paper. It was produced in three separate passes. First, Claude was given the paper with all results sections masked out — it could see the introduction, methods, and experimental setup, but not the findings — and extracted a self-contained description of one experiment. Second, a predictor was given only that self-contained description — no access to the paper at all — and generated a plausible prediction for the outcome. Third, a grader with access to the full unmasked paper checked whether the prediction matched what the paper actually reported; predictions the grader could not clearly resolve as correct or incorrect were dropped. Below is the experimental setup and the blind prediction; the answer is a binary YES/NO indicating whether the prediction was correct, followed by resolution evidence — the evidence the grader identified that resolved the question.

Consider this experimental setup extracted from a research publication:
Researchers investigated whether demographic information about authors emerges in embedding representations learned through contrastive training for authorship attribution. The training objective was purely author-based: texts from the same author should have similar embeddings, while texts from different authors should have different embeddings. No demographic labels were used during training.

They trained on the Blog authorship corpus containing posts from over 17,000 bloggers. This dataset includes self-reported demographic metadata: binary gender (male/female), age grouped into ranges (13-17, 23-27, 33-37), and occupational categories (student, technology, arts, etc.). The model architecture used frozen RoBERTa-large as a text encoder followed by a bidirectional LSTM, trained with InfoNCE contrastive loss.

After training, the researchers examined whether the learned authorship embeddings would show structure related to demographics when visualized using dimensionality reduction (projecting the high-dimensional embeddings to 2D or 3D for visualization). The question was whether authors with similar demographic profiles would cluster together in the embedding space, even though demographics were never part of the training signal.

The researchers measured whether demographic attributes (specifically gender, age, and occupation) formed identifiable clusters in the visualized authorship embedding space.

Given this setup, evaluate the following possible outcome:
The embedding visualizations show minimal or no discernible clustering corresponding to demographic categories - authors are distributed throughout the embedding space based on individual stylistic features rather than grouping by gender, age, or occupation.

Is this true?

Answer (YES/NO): NO